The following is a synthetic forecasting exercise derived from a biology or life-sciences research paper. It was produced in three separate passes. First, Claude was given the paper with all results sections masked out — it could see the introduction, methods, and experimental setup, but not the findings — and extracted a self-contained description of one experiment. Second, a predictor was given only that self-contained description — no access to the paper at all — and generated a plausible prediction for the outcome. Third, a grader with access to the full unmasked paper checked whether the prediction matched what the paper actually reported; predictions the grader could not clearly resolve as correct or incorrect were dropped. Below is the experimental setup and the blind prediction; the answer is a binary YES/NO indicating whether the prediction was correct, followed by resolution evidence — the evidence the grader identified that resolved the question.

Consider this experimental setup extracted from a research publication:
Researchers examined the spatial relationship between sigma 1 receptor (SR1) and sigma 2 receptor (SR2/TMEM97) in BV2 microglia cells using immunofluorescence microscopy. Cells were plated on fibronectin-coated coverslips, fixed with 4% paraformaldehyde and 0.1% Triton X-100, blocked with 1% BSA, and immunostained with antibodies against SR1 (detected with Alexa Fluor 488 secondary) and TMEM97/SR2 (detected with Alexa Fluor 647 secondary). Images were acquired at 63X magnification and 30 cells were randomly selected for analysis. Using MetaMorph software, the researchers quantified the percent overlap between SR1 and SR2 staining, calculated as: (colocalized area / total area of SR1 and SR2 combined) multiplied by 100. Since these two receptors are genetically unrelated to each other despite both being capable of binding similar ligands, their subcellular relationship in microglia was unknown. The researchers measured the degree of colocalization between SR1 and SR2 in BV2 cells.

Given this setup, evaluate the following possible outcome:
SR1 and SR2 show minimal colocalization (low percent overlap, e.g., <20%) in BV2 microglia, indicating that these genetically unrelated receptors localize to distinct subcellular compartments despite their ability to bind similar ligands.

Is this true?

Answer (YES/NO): NO